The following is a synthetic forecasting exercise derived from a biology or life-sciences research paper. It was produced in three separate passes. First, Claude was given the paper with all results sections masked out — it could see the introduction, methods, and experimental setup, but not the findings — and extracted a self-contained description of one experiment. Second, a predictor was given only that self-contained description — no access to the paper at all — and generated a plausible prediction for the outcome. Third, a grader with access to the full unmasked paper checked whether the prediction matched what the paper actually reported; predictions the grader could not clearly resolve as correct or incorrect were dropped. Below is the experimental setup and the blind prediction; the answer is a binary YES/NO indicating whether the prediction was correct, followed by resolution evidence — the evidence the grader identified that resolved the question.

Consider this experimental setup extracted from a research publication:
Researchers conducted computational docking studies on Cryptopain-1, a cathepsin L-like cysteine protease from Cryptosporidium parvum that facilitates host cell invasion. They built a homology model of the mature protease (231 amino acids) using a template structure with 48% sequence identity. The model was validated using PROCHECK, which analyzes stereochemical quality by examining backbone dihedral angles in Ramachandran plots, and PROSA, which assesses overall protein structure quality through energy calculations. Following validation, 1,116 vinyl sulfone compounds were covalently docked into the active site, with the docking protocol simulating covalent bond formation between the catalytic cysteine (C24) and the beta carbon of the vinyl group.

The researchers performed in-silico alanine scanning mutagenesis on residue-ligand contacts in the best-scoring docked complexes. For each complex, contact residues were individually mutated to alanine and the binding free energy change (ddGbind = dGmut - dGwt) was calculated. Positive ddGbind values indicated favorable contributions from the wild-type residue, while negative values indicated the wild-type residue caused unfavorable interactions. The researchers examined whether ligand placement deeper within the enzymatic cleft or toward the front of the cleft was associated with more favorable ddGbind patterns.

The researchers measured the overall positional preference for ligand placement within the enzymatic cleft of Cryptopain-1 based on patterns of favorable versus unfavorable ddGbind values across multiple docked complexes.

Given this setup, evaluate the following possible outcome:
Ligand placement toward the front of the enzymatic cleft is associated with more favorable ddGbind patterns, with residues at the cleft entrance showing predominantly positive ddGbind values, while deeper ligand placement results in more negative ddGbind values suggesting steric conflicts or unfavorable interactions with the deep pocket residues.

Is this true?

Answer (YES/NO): YES